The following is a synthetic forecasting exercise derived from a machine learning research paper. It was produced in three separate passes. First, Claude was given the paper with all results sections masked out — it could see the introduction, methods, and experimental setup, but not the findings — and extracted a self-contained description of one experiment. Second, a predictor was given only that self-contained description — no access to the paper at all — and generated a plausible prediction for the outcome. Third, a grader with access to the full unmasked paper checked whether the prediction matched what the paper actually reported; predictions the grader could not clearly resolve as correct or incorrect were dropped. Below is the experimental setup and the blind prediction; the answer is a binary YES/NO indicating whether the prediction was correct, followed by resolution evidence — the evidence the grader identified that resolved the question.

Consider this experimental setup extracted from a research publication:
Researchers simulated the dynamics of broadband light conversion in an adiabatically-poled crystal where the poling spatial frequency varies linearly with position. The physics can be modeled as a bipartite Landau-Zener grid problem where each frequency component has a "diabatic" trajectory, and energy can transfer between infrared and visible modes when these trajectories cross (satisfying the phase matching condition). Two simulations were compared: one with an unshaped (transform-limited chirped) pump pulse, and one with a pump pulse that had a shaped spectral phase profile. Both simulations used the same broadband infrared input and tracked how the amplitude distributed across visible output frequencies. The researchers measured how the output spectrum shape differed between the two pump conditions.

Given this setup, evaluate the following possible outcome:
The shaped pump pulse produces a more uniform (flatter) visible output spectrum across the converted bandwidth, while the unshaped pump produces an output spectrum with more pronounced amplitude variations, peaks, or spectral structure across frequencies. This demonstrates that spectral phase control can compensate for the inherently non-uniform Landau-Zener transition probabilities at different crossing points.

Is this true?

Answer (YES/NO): NO